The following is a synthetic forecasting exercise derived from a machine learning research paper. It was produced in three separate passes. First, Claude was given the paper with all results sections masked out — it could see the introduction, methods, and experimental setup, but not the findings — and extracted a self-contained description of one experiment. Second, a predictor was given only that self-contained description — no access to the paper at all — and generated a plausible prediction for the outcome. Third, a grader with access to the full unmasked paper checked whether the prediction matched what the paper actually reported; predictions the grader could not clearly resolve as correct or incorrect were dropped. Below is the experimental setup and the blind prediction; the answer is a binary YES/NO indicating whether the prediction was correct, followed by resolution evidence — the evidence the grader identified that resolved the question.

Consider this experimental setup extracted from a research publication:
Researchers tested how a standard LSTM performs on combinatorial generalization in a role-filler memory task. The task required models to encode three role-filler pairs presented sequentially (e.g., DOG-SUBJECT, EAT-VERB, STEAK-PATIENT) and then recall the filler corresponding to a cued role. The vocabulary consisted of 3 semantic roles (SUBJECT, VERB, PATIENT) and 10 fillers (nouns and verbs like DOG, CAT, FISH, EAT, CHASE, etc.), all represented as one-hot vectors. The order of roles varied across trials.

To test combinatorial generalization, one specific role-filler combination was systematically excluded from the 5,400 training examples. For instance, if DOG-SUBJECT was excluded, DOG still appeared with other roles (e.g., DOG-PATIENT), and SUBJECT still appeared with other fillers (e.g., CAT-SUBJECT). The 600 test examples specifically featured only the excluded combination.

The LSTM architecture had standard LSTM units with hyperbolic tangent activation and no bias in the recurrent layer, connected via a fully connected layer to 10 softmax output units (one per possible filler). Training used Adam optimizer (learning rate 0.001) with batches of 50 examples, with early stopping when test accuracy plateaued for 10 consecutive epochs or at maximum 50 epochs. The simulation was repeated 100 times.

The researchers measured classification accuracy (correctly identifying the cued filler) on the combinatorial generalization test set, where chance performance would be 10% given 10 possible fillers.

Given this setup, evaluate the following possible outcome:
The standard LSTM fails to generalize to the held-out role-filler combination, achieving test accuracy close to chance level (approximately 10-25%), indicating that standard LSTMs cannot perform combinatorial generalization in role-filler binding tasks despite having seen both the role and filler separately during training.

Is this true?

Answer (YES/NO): NO